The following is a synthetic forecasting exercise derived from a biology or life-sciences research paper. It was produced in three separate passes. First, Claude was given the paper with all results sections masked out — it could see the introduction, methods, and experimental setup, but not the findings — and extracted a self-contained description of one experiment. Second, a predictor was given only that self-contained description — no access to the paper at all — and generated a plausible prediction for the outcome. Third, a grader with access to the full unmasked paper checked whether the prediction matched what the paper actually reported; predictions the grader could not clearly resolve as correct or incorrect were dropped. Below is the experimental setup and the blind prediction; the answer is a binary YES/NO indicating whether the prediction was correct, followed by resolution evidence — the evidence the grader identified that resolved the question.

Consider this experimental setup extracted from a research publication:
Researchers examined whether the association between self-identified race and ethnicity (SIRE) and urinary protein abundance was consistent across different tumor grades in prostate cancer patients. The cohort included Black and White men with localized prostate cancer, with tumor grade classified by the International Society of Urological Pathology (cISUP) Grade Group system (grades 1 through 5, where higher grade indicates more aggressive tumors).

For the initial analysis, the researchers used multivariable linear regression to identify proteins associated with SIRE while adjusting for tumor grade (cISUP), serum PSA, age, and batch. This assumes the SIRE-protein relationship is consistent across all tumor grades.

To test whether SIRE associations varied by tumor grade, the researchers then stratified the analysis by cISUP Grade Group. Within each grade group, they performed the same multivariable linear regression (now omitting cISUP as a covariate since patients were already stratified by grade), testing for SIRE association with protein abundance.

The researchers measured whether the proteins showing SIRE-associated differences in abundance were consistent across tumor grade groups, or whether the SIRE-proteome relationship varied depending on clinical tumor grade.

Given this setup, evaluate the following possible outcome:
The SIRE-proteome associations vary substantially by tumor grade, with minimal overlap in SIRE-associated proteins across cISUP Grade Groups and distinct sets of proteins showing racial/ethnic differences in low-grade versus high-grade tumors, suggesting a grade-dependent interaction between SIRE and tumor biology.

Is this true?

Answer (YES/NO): NO